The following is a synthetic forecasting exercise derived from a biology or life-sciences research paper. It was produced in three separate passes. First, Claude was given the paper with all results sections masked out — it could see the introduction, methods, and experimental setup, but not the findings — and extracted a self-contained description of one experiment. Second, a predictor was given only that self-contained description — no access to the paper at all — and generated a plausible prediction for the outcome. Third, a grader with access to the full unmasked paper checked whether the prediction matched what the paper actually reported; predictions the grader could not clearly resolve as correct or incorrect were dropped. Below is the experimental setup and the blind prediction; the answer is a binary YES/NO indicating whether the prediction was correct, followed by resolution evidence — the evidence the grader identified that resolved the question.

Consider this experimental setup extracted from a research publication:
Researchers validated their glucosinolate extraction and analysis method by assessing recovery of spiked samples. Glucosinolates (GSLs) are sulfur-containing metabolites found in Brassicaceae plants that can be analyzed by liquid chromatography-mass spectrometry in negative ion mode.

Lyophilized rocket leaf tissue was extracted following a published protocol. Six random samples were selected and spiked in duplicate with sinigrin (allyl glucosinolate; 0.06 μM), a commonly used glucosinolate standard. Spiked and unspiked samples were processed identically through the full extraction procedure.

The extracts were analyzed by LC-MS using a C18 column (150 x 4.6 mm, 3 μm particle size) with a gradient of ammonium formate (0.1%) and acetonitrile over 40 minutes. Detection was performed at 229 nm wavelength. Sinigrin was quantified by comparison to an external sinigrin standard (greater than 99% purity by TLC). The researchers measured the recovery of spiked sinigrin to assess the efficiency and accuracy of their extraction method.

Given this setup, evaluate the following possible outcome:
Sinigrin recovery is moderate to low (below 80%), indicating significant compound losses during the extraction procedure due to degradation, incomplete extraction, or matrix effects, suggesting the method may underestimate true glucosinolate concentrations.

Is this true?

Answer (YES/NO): NO